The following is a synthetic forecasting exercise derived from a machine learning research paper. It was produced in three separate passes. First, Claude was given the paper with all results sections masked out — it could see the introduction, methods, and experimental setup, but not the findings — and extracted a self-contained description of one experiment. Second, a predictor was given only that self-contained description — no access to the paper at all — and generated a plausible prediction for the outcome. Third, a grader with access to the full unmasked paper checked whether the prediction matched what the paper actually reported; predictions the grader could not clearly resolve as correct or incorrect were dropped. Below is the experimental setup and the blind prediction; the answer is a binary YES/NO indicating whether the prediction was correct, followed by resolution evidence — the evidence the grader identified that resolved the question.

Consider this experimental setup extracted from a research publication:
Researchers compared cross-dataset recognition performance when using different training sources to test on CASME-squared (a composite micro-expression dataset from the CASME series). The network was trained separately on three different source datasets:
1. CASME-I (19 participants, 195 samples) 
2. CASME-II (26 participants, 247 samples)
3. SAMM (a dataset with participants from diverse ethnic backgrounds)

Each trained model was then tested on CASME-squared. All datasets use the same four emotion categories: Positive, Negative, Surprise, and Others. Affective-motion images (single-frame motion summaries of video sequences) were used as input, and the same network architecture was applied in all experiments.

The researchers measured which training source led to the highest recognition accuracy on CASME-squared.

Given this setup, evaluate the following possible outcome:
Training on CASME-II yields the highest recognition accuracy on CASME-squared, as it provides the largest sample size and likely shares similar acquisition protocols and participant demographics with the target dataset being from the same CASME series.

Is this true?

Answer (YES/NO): NO